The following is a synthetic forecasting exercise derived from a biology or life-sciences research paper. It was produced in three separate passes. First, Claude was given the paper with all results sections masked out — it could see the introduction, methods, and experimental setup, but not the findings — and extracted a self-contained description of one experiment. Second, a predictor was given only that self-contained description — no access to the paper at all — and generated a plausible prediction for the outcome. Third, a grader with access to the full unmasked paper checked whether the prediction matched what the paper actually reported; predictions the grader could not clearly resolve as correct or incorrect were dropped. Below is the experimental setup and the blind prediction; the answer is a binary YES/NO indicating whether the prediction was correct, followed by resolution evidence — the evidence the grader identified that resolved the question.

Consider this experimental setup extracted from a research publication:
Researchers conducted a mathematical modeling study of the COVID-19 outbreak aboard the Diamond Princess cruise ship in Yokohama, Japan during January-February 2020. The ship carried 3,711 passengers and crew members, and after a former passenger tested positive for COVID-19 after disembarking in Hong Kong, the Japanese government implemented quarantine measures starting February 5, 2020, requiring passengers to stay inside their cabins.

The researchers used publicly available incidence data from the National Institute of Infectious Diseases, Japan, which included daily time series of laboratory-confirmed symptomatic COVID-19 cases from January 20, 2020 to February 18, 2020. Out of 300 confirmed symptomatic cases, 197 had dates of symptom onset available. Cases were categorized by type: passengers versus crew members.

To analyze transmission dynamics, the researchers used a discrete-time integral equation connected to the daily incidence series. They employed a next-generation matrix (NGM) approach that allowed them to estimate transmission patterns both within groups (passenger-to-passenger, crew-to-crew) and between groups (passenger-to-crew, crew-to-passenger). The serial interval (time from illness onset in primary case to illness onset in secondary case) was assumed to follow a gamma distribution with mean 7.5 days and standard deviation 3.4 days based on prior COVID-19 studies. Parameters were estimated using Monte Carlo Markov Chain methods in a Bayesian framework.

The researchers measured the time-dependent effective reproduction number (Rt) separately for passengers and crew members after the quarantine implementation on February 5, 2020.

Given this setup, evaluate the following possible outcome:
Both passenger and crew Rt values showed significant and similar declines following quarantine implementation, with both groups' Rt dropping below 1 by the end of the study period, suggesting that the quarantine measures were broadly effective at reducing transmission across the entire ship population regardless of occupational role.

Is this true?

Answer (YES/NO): NO